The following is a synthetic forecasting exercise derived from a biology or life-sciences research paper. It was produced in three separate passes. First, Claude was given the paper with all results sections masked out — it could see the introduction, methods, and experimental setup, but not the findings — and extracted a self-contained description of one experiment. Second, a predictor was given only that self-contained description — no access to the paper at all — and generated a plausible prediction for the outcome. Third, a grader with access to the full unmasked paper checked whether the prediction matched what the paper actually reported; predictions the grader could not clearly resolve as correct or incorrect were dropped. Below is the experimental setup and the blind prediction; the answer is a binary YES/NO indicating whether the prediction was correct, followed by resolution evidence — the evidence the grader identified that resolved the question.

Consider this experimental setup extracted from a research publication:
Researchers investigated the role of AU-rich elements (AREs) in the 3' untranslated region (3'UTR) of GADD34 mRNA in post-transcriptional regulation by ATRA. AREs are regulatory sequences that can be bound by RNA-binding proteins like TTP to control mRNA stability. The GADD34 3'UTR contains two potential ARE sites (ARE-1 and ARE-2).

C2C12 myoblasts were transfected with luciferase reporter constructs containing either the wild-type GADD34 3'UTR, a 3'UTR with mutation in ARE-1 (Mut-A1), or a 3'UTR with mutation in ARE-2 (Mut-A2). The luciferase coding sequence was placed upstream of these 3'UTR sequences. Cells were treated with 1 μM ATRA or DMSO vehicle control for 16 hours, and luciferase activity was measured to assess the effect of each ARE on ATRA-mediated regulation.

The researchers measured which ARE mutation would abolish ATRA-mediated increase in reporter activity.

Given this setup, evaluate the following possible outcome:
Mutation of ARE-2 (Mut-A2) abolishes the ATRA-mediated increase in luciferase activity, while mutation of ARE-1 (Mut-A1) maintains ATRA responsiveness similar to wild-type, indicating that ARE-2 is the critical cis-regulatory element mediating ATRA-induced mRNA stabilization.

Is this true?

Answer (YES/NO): NO